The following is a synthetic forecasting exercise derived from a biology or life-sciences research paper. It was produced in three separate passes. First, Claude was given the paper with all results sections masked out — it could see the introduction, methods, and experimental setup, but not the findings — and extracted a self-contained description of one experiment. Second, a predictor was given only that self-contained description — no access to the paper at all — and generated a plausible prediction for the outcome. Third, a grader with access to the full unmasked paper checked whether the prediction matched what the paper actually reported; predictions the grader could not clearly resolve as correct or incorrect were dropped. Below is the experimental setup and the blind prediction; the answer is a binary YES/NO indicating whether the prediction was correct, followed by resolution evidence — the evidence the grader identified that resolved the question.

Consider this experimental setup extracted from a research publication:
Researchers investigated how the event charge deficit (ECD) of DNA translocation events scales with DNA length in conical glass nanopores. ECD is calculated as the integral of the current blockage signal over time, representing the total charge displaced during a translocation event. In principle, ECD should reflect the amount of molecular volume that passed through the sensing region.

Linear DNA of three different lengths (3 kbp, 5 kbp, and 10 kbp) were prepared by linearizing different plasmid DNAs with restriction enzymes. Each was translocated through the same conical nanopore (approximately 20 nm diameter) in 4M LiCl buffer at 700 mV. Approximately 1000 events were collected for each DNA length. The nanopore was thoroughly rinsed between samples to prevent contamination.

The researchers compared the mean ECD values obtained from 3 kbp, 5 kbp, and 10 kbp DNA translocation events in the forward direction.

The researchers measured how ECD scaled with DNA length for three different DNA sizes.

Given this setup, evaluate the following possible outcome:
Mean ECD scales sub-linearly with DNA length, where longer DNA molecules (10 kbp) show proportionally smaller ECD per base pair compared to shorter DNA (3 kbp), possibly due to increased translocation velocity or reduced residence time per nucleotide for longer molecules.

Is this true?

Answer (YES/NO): NO